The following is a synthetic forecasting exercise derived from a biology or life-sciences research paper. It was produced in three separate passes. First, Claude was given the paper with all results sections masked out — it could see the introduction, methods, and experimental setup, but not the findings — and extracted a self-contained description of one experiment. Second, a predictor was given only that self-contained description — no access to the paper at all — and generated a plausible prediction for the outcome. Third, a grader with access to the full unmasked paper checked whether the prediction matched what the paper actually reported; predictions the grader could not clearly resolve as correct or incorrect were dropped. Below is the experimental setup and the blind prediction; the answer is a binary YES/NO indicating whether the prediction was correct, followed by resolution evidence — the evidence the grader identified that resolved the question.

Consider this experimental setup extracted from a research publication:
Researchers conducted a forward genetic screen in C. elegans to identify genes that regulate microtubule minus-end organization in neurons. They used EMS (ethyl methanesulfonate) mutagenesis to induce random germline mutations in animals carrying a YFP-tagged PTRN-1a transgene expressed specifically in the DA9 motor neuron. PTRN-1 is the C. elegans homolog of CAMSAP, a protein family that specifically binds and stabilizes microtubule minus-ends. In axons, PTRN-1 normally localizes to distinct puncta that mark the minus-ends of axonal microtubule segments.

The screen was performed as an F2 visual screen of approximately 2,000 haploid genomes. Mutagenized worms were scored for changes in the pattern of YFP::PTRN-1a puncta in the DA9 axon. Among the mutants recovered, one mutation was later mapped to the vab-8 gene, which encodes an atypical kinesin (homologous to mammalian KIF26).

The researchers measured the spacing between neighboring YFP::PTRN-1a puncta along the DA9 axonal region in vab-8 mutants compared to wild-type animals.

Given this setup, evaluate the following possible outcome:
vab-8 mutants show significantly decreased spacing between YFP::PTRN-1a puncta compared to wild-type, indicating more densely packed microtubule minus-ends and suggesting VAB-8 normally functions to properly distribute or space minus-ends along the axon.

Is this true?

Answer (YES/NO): NO